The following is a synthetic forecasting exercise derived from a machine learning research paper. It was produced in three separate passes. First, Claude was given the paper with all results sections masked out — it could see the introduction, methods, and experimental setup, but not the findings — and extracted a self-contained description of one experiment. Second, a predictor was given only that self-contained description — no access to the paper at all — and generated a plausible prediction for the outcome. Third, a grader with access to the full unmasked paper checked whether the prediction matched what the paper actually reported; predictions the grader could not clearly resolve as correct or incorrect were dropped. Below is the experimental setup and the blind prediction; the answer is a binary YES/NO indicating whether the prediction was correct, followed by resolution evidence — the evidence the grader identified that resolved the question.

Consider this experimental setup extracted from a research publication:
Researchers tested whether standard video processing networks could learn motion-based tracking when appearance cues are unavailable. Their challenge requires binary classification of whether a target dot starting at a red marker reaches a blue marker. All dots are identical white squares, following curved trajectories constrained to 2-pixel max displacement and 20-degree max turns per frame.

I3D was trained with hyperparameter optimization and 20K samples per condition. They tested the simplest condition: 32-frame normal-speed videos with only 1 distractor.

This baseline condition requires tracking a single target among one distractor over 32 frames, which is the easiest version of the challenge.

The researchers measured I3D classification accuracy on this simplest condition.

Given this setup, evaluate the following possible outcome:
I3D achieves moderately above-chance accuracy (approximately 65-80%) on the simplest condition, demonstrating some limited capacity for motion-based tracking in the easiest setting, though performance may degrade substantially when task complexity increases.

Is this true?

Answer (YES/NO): NO